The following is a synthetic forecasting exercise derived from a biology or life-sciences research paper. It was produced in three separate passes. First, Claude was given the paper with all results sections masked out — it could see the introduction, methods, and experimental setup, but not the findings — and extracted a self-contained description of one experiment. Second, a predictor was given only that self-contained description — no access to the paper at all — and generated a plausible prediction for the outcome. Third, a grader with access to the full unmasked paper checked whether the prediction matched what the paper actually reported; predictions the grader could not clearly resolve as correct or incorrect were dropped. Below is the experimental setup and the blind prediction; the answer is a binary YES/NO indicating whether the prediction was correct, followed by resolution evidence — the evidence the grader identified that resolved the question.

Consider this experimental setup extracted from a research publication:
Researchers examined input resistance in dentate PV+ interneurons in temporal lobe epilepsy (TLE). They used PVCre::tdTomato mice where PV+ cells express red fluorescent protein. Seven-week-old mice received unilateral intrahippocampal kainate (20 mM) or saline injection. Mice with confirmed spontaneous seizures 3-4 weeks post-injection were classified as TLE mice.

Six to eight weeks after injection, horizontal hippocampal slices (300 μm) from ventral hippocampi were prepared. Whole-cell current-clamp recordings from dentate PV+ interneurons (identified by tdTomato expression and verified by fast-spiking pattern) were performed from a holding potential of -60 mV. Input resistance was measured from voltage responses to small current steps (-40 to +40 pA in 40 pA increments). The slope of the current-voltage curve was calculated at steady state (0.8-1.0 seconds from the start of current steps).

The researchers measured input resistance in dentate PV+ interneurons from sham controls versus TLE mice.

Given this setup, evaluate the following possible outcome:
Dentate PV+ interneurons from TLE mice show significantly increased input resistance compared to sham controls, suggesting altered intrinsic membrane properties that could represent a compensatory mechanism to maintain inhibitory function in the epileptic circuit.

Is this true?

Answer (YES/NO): NO